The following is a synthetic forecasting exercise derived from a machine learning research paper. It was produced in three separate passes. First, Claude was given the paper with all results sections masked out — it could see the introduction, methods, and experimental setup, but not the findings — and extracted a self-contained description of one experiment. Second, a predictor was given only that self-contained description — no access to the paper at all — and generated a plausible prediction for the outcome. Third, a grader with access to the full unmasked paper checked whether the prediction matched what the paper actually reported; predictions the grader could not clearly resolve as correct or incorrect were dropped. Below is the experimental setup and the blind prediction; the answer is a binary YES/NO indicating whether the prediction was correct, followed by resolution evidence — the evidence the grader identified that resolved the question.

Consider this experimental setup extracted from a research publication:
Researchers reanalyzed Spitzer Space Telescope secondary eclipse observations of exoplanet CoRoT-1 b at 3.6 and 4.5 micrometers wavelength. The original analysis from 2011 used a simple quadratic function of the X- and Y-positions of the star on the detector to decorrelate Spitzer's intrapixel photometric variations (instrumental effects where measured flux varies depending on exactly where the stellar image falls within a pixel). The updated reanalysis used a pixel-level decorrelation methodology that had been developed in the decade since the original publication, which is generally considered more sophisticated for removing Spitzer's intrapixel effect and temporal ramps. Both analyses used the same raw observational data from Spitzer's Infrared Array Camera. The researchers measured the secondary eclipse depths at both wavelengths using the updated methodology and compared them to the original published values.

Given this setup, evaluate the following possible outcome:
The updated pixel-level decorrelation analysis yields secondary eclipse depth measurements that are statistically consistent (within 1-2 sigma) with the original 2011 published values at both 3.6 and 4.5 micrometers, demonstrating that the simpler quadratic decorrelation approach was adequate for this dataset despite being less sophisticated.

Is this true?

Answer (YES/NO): YES